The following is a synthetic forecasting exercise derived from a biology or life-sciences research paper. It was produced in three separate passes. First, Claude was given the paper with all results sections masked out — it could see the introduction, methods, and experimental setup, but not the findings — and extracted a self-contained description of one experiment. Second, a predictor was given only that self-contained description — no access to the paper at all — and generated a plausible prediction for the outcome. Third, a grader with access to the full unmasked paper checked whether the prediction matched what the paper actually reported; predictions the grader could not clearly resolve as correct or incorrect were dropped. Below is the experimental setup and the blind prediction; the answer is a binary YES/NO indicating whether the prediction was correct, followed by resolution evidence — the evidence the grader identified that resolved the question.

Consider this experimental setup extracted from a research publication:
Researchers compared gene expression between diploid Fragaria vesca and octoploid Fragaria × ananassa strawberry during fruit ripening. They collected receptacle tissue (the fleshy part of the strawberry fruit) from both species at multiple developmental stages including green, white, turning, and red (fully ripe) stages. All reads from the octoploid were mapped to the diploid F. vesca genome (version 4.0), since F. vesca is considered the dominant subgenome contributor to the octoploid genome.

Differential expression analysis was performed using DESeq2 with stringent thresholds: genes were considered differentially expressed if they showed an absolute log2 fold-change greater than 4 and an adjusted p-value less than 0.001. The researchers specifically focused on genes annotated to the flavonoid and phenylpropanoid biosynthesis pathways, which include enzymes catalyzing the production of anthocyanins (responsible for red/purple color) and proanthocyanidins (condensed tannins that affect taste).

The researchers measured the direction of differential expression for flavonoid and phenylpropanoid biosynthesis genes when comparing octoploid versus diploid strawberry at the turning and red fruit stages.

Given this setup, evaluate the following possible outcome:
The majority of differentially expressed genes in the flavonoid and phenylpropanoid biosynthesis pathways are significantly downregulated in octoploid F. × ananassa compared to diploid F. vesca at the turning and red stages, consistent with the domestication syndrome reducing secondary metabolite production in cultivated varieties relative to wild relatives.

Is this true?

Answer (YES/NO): NO